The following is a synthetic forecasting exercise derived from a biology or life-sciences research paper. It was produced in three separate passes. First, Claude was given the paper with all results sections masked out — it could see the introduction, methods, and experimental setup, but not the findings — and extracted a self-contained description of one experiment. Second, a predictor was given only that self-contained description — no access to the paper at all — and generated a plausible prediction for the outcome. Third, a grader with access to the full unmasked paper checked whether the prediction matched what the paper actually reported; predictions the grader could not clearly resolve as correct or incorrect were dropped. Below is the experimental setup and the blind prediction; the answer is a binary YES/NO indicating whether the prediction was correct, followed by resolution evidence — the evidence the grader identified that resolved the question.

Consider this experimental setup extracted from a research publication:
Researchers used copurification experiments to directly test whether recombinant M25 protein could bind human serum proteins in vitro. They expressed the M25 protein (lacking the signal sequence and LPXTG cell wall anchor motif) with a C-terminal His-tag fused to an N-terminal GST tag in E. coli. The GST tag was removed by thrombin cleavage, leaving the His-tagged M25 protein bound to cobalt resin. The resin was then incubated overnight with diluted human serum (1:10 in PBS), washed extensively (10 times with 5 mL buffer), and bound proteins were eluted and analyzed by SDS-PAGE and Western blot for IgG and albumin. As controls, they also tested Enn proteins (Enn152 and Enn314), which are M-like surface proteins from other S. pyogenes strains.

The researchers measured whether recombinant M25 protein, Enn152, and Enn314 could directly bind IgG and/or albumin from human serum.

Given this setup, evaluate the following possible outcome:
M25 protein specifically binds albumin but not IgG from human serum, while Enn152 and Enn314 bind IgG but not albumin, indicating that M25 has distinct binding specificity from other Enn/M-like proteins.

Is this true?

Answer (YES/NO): NO